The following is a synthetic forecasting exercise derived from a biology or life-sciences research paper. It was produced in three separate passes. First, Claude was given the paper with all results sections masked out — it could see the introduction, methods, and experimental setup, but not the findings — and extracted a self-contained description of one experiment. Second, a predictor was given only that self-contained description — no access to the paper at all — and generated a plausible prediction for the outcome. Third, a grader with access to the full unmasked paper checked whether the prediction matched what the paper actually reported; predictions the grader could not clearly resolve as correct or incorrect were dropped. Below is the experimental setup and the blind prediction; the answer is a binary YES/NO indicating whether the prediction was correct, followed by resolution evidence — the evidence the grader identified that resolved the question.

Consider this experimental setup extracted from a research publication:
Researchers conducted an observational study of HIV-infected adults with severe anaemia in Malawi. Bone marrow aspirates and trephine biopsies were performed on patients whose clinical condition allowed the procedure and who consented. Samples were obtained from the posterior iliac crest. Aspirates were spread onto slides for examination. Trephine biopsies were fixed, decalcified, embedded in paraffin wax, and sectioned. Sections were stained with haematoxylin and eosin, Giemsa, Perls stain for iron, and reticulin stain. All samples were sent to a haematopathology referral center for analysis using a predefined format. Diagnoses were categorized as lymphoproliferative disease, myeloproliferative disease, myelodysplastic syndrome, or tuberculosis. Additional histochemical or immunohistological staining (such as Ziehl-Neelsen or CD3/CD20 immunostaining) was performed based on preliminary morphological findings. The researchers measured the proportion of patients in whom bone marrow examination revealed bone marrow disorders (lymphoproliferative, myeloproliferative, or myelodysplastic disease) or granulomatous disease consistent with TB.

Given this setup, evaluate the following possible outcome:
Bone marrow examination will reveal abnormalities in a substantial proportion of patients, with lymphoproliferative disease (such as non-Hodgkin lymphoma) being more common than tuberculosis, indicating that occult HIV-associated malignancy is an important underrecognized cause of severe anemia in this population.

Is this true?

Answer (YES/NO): NO